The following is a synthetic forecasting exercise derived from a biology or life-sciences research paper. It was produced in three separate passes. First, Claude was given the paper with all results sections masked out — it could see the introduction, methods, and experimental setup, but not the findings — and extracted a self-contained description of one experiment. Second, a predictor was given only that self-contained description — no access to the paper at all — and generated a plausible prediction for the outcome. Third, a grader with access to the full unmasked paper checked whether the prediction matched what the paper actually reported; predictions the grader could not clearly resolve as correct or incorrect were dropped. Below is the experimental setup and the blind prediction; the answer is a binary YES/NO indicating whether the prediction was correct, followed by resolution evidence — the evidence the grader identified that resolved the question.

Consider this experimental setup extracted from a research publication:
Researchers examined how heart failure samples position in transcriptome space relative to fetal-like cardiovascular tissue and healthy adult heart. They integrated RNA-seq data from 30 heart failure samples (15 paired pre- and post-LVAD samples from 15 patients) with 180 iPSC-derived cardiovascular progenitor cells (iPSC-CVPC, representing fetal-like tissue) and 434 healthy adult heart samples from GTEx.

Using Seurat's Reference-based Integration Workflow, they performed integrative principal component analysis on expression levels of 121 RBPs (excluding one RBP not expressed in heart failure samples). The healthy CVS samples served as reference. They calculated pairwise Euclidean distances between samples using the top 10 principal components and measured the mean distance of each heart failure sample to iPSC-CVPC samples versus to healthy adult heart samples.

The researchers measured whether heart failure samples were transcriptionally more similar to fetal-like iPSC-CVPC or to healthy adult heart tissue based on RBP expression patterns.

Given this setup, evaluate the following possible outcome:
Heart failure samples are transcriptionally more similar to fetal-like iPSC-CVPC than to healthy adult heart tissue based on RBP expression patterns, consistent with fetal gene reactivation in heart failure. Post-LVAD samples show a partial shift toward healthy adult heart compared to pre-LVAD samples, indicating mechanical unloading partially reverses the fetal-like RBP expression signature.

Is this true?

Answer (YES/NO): YES